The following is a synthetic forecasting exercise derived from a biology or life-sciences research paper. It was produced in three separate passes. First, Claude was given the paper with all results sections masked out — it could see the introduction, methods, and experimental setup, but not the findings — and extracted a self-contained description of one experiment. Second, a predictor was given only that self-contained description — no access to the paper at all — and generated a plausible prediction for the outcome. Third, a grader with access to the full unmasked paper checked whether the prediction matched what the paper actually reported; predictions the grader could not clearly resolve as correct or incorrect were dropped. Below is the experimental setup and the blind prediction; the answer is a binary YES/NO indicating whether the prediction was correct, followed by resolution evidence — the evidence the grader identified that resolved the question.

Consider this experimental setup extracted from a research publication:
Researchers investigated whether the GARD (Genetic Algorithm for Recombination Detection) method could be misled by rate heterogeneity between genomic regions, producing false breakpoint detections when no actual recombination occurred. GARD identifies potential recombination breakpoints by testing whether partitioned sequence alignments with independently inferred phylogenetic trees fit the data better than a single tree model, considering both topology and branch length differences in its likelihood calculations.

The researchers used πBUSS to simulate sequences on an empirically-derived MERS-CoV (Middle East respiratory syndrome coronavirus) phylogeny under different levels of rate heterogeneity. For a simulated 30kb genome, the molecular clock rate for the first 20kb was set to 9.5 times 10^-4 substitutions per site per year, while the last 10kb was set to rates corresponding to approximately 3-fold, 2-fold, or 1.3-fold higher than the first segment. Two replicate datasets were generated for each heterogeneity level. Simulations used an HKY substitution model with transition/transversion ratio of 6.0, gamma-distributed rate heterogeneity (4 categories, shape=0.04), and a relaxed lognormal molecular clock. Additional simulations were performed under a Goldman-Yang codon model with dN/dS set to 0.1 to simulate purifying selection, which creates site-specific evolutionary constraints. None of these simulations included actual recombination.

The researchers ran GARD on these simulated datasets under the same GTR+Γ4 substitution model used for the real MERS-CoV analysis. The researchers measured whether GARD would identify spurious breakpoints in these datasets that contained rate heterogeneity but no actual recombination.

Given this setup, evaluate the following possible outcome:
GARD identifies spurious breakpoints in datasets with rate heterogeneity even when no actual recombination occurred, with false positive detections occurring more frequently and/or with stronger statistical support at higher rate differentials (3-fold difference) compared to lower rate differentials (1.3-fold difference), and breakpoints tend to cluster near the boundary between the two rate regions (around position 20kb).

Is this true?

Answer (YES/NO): YES